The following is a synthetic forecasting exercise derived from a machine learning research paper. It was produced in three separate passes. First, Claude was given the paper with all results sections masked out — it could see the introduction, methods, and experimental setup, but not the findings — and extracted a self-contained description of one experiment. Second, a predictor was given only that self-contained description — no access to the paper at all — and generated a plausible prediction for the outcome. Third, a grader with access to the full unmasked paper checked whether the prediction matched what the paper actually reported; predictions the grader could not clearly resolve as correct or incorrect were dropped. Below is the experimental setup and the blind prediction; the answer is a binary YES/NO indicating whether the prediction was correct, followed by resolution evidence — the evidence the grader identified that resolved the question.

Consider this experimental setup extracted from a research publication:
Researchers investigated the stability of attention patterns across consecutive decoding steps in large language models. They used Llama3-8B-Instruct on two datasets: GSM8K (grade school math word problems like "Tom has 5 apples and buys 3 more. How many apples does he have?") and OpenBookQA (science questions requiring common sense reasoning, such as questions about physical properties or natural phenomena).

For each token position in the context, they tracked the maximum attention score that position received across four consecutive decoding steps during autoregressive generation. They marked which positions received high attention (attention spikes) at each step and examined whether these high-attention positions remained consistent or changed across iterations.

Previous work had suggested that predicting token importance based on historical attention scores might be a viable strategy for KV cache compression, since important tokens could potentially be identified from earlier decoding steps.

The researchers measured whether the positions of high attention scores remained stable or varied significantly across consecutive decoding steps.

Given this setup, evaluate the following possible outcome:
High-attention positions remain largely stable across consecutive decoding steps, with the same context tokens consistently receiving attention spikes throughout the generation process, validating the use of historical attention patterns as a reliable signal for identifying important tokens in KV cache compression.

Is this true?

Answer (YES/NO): NO